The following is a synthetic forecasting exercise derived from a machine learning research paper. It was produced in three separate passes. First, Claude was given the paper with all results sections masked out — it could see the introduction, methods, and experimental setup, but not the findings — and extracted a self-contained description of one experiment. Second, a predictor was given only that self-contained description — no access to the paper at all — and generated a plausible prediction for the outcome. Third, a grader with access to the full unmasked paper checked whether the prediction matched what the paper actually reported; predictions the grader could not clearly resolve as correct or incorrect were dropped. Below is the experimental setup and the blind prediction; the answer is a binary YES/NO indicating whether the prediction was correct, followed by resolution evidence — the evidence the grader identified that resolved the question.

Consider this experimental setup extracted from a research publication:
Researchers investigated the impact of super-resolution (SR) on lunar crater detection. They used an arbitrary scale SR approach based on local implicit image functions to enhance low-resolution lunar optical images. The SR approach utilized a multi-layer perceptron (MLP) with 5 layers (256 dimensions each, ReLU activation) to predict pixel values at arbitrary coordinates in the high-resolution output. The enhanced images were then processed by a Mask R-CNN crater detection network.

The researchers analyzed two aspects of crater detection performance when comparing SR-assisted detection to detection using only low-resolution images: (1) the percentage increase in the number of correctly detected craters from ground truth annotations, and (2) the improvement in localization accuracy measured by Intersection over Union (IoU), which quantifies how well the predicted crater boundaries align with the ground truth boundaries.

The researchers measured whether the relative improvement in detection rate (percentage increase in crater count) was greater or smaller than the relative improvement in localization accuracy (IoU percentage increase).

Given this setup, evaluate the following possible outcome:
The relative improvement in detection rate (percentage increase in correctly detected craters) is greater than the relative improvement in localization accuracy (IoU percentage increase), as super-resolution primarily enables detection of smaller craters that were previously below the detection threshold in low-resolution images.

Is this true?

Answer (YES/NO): YES